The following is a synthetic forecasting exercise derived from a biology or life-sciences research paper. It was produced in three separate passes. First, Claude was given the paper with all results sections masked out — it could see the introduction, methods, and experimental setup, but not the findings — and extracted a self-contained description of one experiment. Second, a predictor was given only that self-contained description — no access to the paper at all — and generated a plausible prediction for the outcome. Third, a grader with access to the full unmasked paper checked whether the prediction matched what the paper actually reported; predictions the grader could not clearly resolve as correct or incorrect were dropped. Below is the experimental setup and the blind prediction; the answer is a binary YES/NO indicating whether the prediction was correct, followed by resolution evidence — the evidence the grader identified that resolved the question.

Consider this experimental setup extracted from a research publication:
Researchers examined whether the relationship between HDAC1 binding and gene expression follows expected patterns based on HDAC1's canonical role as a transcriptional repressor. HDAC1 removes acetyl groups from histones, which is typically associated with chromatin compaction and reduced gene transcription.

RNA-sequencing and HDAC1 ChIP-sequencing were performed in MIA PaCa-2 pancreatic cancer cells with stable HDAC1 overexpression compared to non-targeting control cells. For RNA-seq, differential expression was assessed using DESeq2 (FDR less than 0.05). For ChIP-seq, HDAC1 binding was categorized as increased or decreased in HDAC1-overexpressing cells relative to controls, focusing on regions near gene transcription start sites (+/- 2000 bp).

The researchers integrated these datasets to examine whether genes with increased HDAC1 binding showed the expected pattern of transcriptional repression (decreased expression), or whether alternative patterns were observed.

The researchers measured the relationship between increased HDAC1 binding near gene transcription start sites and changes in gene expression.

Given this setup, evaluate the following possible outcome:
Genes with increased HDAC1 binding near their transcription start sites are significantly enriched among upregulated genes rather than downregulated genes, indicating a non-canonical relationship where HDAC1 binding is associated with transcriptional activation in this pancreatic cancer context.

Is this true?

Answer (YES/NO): YES